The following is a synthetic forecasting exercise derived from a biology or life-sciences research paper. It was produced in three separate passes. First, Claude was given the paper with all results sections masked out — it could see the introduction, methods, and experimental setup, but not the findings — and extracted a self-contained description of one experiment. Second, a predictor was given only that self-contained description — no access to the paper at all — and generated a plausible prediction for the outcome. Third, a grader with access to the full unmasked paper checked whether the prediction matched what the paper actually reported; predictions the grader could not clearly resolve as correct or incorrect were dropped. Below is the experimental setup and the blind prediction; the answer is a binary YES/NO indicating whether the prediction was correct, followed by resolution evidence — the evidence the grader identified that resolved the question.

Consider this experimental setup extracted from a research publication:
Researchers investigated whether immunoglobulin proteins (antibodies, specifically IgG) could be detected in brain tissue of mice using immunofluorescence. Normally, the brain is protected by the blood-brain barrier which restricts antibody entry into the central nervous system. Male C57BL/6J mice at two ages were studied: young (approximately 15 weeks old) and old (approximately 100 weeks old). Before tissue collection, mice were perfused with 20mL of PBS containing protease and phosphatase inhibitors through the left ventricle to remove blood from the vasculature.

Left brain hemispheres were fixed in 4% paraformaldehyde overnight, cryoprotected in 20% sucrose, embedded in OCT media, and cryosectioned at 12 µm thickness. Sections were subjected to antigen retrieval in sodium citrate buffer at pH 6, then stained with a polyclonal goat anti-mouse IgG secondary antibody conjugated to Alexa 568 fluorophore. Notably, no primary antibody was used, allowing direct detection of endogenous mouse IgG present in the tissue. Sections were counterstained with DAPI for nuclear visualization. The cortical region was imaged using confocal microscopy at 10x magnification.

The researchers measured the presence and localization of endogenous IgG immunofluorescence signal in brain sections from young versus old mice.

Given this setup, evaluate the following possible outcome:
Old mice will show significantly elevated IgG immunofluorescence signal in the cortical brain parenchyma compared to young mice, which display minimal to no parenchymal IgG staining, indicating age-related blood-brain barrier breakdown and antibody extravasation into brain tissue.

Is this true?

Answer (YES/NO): NO